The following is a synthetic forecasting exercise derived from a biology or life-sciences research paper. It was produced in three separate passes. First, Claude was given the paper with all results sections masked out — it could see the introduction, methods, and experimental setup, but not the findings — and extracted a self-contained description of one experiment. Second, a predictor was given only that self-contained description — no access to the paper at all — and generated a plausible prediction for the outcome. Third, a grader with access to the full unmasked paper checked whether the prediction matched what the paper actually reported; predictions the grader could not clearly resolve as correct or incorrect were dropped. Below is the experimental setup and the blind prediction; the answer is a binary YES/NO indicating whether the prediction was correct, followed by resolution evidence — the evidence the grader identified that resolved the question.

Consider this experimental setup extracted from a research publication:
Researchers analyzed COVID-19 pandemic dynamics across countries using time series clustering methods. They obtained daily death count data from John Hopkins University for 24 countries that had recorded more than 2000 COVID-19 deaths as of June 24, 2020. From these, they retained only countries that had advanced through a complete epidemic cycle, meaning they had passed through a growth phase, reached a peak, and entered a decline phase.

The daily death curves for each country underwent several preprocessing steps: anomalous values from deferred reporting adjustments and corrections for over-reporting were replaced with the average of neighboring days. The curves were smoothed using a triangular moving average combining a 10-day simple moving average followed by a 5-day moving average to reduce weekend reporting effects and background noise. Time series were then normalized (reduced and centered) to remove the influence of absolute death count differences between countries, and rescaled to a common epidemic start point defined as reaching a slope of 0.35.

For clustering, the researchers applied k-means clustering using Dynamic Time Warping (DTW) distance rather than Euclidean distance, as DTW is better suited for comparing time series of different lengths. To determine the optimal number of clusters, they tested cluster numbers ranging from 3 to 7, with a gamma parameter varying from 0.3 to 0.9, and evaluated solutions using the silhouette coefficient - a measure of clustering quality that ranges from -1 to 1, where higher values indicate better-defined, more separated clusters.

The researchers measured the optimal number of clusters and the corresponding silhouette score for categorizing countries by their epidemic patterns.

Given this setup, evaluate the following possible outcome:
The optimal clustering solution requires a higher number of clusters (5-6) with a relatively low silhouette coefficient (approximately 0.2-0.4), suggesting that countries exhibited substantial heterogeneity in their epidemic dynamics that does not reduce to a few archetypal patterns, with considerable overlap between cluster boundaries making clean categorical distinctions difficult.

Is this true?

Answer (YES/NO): YES